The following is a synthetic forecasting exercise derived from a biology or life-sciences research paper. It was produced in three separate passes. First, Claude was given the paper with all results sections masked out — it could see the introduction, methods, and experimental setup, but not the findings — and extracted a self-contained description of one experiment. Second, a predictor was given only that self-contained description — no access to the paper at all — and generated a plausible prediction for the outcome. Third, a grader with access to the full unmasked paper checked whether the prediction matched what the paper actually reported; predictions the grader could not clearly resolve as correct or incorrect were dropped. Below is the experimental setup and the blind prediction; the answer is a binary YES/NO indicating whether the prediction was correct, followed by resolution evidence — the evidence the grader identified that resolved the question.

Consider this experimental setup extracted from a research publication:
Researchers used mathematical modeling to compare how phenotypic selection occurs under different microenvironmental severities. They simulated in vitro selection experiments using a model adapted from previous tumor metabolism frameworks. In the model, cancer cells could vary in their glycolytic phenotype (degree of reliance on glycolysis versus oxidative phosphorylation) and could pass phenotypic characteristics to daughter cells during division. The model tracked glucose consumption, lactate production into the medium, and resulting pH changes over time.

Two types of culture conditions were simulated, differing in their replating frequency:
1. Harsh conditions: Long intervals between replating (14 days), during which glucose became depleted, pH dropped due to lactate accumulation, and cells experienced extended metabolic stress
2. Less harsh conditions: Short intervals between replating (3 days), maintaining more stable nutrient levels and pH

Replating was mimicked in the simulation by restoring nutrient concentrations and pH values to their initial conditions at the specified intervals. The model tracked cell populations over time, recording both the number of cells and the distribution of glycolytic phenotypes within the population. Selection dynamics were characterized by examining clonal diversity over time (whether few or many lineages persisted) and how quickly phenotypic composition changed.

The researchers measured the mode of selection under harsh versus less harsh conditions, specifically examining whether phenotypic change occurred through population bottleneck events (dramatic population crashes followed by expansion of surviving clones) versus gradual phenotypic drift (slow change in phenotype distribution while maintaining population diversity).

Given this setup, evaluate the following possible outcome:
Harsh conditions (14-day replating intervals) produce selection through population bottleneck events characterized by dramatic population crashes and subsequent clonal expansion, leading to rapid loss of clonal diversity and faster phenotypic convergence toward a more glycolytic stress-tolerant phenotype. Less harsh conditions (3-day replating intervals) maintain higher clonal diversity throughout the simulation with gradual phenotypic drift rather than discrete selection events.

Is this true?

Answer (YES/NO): YES